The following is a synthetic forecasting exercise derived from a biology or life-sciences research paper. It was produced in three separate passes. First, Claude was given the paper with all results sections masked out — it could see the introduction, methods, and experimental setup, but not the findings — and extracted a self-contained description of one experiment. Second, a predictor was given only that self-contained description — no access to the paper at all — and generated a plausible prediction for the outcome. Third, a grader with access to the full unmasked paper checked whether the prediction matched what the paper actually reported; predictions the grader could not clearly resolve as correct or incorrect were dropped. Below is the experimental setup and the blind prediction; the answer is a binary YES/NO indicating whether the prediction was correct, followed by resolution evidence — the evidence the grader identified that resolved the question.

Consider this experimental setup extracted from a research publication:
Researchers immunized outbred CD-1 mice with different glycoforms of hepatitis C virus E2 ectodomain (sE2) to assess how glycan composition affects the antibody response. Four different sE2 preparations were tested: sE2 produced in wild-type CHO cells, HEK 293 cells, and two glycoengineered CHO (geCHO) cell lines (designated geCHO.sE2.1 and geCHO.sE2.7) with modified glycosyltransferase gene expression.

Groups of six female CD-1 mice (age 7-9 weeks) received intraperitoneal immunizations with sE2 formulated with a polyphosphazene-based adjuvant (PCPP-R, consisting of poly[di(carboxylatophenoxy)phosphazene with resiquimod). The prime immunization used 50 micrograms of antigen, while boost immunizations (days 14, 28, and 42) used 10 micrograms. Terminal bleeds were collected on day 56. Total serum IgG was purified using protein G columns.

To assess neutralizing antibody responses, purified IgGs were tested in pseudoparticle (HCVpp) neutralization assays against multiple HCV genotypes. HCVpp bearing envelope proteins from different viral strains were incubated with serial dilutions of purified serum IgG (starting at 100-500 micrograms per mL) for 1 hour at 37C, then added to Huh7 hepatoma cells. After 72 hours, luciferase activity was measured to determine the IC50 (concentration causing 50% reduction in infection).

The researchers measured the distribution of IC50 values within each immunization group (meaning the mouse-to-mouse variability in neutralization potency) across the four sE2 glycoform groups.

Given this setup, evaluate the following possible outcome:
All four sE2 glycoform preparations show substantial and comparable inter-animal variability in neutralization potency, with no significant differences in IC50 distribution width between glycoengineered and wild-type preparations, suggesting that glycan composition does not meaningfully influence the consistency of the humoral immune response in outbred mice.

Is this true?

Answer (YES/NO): NO